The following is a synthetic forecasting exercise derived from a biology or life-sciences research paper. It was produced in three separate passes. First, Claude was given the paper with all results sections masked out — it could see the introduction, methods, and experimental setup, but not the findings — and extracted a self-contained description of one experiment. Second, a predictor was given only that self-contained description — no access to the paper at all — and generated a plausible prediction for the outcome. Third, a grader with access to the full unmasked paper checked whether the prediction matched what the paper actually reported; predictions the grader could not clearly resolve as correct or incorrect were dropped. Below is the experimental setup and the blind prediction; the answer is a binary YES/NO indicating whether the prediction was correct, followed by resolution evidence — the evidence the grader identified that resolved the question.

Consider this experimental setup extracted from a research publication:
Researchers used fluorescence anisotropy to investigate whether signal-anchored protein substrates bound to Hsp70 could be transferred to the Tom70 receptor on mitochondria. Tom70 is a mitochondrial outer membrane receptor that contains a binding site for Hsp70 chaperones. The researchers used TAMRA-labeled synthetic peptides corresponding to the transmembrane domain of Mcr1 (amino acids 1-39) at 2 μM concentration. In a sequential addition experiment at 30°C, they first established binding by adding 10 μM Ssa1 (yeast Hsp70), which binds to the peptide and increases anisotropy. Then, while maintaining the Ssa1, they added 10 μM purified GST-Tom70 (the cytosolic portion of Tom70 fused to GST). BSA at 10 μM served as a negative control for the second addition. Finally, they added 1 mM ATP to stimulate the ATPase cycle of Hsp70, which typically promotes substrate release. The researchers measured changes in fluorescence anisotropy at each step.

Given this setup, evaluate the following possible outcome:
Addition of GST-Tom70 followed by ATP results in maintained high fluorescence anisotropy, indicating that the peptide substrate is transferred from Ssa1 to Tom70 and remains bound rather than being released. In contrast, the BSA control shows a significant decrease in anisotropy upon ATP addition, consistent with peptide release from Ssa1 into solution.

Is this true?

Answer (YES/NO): NO